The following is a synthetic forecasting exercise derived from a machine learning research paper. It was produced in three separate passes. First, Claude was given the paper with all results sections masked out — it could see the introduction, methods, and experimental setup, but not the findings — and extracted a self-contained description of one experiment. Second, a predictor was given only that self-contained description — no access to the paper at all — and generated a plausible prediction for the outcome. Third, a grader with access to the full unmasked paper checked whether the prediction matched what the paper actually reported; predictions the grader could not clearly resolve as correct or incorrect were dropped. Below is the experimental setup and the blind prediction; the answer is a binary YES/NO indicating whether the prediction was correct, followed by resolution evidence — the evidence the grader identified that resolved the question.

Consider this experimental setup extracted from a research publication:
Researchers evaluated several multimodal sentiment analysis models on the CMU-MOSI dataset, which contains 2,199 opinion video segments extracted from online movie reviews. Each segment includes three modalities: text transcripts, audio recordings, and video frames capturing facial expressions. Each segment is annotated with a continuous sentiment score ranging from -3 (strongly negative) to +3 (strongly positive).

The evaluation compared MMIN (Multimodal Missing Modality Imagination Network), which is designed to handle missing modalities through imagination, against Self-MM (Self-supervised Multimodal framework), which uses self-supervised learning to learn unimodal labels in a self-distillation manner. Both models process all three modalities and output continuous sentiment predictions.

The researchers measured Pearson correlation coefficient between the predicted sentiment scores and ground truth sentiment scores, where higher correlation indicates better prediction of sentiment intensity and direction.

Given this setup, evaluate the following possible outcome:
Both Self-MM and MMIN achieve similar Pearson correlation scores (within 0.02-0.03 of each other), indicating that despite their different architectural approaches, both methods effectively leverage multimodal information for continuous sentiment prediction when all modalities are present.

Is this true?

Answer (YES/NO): YES